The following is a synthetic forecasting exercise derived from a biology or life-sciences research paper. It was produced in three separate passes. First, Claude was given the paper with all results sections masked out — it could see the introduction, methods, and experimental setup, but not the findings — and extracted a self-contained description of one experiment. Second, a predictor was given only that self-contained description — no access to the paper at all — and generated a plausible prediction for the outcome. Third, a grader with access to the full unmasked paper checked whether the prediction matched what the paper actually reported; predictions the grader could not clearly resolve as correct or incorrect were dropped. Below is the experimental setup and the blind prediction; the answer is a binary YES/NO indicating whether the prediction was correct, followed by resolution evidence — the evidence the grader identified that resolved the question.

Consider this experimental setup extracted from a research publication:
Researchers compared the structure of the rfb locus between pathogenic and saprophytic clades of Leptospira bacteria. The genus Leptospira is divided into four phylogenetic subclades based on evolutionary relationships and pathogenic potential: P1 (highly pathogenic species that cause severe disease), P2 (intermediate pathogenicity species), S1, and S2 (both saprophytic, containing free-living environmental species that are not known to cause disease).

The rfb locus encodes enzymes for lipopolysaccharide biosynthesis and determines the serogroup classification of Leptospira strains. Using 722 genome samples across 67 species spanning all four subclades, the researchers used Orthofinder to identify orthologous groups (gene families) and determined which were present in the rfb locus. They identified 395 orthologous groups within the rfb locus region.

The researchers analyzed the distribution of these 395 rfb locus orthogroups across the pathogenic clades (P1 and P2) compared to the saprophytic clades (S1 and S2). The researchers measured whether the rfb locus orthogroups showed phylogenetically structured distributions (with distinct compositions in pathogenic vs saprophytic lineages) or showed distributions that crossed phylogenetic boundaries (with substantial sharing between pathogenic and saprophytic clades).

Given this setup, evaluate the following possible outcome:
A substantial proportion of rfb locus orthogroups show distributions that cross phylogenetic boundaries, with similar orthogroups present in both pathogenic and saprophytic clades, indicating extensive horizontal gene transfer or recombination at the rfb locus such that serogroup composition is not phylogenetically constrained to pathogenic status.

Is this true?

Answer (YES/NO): YES